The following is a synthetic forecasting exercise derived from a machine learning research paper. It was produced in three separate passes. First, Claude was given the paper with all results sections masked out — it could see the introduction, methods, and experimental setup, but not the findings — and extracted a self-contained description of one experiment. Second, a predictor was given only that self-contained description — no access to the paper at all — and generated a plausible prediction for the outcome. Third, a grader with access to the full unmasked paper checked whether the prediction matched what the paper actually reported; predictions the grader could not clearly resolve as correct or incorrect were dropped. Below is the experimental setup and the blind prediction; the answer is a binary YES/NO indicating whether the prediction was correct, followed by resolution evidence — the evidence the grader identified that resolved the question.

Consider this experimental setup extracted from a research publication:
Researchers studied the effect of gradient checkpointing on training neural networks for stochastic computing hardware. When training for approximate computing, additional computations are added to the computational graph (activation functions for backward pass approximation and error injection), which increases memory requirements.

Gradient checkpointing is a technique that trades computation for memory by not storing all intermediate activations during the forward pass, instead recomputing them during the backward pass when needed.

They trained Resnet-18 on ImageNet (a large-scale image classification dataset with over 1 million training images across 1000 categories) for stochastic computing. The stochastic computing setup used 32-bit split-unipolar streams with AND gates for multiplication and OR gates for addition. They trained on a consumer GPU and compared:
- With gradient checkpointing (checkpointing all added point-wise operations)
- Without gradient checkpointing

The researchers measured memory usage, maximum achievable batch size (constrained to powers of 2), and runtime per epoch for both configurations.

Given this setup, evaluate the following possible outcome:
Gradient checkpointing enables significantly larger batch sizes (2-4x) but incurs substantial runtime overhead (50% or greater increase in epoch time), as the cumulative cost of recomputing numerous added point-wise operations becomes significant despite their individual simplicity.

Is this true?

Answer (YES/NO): NO